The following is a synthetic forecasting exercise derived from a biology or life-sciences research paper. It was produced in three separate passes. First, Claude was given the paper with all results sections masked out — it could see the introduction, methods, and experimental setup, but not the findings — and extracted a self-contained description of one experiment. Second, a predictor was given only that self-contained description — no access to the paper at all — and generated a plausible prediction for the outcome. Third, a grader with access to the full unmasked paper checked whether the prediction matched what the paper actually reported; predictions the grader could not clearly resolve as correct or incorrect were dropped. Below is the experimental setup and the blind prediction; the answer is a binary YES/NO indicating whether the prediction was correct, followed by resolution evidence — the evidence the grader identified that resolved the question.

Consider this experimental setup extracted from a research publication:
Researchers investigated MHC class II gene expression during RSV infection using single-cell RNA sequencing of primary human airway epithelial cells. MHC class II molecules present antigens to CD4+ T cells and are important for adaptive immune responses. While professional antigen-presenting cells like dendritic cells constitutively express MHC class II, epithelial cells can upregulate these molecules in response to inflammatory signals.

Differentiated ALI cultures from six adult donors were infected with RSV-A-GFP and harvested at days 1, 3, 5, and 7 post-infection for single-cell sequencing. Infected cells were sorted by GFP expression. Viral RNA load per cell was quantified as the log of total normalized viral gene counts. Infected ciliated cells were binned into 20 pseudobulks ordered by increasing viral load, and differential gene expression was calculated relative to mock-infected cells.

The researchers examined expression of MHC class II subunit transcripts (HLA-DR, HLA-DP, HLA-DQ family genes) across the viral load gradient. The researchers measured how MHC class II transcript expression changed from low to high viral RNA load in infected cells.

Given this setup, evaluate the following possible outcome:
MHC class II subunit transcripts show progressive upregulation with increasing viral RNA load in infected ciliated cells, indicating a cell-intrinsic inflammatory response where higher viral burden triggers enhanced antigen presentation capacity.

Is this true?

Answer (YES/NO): NO